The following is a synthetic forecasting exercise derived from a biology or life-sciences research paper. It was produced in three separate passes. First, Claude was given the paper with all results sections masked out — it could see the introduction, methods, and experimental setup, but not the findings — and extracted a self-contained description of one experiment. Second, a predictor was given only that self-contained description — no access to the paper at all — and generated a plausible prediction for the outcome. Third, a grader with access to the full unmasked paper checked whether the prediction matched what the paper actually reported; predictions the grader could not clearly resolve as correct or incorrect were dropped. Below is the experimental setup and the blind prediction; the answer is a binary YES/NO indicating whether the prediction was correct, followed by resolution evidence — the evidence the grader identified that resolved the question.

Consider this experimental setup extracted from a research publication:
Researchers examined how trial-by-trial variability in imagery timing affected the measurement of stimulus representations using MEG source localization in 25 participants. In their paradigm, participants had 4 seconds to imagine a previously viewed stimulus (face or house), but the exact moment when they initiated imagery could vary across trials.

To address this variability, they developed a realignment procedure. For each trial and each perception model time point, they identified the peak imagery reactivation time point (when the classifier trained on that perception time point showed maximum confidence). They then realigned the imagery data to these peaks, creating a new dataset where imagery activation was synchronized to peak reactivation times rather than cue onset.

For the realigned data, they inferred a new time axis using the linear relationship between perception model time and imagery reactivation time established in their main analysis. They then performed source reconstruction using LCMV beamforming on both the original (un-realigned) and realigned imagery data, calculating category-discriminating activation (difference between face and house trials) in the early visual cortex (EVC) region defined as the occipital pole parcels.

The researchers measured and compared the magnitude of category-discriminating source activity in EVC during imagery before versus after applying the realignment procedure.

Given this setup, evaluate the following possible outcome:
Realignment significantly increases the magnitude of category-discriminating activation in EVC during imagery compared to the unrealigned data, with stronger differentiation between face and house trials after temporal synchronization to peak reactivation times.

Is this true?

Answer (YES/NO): YES